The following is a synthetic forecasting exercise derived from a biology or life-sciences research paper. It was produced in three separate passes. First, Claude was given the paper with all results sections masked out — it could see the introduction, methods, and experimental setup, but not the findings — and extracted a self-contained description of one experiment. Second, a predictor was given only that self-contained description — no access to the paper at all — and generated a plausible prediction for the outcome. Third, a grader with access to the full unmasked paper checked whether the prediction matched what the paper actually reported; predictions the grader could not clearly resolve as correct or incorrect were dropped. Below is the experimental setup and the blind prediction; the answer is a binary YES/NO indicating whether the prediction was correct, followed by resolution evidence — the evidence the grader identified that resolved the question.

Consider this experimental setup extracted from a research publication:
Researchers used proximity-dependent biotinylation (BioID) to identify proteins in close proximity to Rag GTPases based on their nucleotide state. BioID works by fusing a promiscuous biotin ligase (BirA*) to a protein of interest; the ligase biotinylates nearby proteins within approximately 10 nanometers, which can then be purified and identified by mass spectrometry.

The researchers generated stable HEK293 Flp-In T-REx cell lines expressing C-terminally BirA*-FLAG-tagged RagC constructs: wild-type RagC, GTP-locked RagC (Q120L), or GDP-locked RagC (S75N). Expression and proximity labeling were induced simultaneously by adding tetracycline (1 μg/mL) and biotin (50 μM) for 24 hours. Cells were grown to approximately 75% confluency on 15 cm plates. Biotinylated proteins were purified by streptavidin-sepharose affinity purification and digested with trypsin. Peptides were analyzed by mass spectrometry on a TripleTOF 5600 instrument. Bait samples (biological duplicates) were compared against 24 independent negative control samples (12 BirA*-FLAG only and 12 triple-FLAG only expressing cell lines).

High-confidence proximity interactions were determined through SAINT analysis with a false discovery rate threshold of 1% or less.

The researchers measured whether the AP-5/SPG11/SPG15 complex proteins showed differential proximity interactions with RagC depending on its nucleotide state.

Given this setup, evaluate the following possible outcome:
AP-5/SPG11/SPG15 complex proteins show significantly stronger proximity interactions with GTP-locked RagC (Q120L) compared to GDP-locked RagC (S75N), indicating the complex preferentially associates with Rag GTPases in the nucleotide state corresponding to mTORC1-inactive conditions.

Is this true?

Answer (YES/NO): NO